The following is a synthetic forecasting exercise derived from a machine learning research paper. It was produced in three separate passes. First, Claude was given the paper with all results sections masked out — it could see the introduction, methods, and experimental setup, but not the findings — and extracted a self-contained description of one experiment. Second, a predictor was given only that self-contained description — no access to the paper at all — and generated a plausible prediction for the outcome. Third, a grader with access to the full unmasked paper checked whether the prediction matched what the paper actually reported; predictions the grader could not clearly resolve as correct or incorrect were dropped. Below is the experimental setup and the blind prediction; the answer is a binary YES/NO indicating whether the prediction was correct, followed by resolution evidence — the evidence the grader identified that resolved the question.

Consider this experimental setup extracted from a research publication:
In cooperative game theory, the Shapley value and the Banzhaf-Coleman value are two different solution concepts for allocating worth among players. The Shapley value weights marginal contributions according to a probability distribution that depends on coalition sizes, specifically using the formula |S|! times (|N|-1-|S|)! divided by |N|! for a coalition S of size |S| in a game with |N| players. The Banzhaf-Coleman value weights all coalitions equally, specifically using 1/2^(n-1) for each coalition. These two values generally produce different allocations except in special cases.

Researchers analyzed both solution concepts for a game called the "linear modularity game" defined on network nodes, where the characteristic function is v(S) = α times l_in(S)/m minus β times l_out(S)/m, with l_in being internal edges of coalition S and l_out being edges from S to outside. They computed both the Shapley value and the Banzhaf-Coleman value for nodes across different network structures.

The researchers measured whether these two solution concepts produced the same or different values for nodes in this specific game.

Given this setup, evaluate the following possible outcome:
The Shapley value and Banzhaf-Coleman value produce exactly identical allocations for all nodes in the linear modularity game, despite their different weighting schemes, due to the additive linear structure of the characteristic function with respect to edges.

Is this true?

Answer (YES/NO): YES